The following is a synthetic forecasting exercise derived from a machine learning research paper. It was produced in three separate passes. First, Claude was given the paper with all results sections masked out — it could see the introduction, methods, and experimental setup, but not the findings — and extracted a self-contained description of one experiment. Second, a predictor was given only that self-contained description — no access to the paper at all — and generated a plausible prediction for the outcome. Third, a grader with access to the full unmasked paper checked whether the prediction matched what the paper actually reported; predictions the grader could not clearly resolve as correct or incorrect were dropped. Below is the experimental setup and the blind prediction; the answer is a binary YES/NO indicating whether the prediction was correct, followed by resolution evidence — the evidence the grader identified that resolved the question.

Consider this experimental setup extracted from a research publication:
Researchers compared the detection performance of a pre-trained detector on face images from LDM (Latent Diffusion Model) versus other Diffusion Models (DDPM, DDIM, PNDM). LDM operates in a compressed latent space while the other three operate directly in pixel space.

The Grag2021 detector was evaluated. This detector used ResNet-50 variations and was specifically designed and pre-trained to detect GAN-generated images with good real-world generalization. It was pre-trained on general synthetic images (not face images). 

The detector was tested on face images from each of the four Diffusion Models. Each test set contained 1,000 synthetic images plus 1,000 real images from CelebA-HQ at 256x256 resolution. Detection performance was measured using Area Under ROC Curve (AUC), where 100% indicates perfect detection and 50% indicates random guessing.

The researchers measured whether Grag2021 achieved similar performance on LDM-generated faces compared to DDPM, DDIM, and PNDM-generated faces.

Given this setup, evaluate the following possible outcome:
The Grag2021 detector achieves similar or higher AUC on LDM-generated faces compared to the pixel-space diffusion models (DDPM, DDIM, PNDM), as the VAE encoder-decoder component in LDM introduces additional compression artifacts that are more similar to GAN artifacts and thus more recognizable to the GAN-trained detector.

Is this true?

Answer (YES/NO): YES